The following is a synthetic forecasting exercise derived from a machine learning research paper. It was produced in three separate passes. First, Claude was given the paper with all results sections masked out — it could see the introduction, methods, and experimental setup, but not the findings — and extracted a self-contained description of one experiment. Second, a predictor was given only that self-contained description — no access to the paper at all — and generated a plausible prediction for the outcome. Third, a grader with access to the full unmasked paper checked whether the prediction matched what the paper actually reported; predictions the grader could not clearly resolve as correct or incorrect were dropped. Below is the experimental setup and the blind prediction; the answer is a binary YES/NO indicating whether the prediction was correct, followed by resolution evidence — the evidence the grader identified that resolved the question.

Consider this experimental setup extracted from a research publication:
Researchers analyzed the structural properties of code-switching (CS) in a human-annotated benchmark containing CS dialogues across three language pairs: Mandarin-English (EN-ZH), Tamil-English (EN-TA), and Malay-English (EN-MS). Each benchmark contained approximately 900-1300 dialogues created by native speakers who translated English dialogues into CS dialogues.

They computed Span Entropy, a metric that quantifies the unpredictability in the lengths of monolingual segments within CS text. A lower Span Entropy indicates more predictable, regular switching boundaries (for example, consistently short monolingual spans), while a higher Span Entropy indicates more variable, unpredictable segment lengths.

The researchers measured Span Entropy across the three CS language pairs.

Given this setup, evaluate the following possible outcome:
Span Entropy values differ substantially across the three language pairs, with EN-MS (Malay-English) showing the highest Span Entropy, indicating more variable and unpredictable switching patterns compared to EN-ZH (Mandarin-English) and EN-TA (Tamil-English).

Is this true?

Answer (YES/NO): YES